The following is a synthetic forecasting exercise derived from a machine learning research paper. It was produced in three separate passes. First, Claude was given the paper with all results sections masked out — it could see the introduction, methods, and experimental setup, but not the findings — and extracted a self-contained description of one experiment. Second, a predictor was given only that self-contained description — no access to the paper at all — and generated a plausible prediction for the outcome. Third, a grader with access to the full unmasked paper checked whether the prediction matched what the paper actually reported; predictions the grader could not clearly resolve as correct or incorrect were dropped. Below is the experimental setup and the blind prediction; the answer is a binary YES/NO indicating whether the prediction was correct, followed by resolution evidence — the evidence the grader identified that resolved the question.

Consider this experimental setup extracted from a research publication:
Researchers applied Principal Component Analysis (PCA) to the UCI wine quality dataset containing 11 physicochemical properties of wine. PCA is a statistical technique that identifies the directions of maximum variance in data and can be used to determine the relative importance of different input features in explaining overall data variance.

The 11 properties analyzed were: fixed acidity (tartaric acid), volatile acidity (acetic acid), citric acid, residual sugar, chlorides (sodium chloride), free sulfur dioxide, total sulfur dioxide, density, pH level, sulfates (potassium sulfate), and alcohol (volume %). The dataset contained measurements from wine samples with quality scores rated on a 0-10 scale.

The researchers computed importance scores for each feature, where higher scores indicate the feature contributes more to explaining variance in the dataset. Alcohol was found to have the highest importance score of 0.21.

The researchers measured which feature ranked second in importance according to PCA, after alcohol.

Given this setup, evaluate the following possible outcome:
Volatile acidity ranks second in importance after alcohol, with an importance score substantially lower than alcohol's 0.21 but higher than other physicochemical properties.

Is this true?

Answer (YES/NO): NO